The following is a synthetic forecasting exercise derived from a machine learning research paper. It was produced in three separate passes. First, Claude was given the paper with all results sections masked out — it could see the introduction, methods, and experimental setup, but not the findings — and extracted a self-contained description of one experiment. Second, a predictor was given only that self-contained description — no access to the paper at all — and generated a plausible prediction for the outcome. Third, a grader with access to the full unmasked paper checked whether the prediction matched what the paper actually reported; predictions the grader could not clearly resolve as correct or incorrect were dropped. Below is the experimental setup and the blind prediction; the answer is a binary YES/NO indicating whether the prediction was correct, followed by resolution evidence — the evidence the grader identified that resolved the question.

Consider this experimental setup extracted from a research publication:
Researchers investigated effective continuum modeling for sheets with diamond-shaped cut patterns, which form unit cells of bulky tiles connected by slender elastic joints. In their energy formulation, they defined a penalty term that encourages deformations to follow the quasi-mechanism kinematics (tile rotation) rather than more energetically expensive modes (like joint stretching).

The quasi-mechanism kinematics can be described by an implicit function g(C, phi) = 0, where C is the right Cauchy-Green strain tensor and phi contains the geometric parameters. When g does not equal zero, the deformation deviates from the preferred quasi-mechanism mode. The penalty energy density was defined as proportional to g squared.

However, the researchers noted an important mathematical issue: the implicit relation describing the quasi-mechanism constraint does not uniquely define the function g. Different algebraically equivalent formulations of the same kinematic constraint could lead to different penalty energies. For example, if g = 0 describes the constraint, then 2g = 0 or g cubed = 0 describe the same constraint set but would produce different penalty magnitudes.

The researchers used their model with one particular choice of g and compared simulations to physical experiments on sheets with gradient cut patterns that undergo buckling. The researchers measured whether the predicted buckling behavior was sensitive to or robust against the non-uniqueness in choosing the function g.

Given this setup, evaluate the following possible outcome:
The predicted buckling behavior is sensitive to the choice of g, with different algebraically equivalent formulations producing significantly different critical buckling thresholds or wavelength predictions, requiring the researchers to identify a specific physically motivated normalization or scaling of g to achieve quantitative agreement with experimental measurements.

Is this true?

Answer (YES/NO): NO